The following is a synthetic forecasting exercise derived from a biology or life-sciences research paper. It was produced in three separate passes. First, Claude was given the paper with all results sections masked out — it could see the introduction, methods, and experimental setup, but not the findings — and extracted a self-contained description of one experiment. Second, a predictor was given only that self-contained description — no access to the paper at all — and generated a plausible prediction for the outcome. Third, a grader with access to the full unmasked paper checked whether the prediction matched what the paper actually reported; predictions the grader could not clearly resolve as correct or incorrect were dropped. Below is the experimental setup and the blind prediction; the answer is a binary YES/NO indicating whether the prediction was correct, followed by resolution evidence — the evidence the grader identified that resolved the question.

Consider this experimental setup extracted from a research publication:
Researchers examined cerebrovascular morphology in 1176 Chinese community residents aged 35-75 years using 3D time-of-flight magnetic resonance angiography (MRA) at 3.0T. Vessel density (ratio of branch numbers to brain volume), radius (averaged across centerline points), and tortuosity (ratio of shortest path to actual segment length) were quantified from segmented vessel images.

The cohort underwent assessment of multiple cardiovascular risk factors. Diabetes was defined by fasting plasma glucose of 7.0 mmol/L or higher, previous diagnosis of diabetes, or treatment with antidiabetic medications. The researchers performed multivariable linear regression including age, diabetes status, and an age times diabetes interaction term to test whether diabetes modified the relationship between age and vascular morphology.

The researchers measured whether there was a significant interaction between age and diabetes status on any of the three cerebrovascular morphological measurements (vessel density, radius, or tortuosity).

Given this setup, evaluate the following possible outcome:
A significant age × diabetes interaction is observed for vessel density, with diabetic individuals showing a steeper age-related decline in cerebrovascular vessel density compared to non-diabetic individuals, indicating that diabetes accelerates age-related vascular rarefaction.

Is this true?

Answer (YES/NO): NO